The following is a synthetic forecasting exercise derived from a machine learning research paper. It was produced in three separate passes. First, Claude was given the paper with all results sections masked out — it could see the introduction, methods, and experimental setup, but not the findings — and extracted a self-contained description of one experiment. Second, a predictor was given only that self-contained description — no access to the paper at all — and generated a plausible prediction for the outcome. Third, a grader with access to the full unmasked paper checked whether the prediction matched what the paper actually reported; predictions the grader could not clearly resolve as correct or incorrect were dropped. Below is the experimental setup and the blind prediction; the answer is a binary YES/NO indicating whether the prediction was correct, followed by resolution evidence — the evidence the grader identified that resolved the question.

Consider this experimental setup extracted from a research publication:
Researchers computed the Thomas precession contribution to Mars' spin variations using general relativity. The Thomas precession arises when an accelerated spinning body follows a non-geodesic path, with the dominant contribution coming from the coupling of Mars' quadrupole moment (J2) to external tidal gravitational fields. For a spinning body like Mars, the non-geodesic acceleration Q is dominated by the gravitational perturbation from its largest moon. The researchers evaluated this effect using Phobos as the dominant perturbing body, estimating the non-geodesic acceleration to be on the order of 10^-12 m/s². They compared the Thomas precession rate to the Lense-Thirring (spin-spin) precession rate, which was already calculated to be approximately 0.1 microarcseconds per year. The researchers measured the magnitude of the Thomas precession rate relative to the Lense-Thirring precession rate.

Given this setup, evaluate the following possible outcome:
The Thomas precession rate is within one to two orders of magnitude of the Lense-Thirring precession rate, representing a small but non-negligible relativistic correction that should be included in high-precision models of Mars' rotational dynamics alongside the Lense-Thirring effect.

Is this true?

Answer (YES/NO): NO